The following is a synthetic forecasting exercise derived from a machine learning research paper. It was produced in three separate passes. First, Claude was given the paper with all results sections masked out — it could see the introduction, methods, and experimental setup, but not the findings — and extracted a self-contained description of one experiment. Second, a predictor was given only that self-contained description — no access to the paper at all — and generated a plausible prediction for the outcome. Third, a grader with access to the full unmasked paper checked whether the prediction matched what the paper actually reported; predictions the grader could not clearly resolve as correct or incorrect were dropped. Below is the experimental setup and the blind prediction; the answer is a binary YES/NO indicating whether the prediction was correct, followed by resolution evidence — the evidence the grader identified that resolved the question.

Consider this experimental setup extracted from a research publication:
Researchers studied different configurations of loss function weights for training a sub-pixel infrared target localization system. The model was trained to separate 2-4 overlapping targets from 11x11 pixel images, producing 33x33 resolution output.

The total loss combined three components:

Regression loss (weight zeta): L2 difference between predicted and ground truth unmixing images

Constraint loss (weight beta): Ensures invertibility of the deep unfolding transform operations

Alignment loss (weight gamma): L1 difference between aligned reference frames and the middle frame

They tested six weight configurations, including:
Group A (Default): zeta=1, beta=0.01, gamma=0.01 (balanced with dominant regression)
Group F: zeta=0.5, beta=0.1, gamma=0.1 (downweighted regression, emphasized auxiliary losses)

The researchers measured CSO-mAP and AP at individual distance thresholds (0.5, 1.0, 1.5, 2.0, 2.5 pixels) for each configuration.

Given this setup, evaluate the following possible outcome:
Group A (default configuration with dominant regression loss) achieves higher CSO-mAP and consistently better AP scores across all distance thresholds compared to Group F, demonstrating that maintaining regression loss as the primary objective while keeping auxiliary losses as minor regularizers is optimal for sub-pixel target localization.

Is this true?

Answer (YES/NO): NO